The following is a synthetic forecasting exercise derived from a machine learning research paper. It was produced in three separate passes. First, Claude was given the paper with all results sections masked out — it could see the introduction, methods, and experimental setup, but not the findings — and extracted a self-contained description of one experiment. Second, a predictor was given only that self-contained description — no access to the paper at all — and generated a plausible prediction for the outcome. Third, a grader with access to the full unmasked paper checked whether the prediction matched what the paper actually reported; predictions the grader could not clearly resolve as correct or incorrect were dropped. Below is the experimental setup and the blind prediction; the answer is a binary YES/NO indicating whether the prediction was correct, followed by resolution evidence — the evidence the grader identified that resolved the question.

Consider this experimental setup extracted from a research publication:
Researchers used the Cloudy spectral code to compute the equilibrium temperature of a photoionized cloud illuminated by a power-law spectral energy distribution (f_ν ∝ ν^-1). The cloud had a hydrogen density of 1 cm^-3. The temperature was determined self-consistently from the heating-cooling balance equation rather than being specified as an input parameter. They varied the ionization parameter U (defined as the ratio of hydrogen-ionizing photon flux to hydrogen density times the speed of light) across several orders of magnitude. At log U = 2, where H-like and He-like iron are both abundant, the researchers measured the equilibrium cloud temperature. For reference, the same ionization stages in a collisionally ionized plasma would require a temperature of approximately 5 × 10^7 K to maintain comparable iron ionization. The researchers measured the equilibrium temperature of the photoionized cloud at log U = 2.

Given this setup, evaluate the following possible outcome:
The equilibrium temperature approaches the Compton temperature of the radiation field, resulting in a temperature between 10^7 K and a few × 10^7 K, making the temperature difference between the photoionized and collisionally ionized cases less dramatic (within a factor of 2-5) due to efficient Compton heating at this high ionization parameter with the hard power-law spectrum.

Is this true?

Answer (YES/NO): NO